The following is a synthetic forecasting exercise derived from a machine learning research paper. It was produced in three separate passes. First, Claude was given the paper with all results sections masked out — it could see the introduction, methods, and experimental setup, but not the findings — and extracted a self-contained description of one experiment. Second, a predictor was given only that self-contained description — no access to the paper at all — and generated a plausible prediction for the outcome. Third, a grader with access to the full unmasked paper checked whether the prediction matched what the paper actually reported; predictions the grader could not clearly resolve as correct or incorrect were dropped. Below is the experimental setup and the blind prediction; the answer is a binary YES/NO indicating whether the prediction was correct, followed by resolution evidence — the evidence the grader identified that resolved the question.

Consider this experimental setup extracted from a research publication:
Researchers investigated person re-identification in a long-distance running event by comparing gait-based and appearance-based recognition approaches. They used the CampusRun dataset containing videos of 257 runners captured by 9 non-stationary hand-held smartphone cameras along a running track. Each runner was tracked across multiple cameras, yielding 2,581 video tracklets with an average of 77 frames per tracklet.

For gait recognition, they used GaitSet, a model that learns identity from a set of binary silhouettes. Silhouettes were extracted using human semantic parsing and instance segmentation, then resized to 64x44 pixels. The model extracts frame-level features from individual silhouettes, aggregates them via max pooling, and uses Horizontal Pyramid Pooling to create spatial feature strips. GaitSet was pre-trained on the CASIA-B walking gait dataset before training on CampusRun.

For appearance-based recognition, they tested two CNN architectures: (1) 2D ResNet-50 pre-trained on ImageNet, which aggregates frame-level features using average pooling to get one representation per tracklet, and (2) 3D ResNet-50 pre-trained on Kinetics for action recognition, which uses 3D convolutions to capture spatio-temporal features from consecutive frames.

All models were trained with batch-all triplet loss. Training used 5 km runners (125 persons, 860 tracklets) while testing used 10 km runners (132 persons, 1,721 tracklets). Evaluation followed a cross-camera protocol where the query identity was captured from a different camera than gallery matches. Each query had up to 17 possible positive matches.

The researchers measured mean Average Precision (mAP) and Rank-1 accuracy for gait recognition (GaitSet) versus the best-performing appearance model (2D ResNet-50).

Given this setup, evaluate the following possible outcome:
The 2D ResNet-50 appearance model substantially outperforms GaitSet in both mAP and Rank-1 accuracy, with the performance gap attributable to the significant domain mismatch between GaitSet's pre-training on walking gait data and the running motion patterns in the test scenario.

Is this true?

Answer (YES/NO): NO